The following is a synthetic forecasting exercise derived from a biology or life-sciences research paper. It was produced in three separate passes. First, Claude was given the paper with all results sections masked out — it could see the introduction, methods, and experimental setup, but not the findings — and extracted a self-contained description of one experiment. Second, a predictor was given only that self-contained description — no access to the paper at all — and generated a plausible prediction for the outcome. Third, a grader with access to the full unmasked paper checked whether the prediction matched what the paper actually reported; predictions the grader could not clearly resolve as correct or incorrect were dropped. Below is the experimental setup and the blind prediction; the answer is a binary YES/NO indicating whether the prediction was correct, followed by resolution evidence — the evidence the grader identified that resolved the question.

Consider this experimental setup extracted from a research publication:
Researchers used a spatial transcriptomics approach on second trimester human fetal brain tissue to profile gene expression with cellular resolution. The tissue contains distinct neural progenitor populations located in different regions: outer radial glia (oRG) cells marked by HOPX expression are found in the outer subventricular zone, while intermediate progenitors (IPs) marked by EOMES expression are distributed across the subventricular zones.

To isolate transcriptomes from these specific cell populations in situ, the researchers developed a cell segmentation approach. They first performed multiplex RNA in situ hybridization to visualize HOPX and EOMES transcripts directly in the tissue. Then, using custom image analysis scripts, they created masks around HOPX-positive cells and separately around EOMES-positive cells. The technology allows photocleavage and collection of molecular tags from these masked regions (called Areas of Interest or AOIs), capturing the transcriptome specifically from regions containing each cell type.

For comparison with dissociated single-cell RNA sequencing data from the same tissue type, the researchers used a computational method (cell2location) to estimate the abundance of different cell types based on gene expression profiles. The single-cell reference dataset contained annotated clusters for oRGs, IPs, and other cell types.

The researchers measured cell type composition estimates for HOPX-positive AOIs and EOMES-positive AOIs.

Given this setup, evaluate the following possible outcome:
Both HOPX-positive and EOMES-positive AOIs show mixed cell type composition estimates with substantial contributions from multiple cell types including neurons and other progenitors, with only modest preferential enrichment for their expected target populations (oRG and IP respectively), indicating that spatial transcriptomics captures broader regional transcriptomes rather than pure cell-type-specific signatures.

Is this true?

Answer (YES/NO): NO